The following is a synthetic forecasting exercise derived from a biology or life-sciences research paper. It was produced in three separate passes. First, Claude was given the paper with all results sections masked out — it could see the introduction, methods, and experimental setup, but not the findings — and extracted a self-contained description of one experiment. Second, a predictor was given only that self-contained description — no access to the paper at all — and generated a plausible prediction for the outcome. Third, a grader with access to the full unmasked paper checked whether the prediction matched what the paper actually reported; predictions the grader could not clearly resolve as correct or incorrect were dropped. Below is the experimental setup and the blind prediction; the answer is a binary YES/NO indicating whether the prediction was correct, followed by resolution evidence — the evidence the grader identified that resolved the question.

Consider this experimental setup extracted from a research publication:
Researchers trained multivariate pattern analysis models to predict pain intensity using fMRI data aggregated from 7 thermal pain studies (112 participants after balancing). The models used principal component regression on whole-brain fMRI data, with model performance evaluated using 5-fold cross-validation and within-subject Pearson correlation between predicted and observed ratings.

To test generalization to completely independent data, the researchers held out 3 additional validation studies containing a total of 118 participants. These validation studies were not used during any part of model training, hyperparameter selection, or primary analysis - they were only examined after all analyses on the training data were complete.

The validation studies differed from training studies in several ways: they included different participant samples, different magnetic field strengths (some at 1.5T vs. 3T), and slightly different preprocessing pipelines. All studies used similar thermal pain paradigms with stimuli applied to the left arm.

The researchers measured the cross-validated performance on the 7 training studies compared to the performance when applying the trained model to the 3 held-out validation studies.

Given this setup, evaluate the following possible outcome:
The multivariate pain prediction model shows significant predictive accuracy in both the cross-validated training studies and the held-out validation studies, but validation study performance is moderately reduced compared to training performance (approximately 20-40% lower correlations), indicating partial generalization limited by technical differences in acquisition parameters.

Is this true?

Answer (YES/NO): NO